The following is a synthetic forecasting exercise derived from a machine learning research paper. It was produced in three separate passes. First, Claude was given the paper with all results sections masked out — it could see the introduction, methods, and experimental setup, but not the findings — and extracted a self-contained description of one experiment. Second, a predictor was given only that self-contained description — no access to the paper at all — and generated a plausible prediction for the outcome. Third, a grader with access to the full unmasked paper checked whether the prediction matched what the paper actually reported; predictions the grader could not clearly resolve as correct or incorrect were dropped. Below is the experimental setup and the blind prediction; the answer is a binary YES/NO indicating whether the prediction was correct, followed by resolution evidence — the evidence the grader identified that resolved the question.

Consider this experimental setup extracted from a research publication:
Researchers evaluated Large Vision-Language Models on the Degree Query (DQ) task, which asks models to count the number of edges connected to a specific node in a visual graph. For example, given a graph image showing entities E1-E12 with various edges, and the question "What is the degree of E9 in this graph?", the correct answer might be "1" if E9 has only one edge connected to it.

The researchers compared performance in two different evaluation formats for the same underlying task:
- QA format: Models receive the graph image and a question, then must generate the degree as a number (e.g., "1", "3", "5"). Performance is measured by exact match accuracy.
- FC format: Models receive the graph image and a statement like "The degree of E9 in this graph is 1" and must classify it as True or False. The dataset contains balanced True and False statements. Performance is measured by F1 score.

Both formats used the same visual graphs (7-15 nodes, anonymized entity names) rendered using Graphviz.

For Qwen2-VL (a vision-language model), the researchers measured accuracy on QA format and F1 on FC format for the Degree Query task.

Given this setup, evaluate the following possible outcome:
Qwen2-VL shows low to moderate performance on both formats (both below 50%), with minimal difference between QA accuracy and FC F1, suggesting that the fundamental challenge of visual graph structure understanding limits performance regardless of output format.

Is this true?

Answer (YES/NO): NO